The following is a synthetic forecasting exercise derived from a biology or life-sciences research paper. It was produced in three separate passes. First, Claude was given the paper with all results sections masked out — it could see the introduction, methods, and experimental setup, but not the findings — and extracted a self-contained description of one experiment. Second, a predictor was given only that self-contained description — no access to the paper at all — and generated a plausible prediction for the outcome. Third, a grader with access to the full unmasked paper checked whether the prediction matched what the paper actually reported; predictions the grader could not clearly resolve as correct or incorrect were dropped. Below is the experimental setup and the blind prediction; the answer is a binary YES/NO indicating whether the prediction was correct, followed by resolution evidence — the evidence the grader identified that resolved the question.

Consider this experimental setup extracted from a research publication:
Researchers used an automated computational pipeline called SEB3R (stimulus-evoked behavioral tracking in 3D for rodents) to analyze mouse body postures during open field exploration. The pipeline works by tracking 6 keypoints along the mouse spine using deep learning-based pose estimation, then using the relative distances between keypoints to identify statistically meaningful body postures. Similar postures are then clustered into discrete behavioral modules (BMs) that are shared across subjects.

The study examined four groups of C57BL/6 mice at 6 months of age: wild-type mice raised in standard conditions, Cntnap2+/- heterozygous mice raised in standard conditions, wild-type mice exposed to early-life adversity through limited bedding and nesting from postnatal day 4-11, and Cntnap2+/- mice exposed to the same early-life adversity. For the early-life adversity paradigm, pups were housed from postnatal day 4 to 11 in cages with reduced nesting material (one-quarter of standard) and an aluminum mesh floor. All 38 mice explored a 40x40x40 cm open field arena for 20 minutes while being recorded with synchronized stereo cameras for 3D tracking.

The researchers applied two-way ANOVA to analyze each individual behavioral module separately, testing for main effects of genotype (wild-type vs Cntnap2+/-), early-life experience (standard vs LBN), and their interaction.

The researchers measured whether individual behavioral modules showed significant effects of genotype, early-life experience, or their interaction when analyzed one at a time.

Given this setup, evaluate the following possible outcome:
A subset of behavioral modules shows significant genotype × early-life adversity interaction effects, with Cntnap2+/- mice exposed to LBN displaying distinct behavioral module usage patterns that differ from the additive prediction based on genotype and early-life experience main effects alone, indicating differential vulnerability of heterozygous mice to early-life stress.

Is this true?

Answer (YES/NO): NO